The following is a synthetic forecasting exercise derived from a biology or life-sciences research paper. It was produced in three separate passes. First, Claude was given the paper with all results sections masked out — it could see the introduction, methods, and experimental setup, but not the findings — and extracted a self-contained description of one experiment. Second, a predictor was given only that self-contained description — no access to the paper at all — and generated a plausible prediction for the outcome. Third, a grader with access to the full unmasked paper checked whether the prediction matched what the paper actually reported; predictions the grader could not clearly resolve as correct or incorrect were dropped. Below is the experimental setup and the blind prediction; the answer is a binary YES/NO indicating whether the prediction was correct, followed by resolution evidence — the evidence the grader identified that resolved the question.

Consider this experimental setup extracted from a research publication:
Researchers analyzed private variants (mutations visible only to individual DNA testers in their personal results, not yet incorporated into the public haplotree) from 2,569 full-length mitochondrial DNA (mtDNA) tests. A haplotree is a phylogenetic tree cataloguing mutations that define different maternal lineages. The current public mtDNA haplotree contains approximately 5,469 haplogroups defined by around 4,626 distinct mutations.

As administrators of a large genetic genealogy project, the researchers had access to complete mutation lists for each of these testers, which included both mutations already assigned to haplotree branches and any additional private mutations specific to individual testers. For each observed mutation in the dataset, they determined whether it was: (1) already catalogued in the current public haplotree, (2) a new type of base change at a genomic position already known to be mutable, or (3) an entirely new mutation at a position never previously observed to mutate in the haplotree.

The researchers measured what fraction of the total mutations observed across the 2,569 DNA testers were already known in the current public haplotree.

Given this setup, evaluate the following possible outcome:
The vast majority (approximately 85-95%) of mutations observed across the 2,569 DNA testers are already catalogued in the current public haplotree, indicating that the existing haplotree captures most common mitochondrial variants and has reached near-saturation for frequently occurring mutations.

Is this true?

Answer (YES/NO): NO